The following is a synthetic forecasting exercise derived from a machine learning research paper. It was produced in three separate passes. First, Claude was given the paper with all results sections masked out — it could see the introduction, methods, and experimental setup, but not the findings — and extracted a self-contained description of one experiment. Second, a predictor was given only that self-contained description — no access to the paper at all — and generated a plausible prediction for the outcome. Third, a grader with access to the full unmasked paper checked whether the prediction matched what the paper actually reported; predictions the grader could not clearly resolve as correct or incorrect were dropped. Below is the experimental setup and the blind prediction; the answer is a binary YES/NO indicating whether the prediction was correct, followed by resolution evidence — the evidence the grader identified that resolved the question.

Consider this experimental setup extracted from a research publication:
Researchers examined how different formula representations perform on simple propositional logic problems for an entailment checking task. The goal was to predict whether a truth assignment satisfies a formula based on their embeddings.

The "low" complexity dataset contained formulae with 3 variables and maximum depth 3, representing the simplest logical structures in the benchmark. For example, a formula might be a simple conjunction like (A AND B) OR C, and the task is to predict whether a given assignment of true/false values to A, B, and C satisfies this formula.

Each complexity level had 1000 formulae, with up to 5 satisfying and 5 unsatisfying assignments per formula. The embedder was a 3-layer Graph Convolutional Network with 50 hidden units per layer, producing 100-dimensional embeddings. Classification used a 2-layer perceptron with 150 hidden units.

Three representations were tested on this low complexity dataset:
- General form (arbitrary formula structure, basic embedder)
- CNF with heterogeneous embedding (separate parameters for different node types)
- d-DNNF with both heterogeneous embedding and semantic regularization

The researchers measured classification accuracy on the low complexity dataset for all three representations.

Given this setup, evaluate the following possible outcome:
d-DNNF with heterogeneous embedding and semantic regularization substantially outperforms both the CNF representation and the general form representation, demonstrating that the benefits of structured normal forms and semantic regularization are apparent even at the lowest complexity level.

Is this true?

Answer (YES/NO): NO